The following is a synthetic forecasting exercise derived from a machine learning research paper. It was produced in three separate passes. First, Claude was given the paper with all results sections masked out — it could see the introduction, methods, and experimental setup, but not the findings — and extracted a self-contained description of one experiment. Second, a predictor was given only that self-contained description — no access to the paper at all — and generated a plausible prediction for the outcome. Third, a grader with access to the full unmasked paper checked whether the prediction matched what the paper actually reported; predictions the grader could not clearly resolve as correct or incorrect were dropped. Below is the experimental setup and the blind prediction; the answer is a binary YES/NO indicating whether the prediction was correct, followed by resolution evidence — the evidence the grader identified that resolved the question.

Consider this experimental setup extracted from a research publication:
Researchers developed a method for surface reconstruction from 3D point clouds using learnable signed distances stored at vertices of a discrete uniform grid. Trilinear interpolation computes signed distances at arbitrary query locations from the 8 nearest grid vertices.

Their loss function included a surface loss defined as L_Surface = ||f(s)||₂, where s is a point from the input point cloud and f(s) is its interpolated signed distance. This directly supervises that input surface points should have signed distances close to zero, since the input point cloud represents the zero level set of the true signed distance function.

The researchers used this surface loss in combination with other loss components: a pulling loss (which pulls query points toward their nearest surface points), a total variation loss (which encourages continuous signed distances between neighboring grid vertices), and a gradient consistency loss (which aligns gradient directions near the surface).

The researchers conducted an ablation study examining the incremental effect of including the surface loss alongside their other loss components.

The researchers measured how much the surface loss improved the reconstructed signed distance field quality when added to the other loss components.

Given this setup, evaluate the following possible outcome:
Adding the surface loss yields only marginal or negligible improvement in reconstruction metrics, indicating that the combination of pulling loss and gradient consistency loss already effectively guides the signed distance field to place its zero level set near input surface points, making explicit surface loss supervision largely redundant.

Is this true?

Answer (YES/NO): NO